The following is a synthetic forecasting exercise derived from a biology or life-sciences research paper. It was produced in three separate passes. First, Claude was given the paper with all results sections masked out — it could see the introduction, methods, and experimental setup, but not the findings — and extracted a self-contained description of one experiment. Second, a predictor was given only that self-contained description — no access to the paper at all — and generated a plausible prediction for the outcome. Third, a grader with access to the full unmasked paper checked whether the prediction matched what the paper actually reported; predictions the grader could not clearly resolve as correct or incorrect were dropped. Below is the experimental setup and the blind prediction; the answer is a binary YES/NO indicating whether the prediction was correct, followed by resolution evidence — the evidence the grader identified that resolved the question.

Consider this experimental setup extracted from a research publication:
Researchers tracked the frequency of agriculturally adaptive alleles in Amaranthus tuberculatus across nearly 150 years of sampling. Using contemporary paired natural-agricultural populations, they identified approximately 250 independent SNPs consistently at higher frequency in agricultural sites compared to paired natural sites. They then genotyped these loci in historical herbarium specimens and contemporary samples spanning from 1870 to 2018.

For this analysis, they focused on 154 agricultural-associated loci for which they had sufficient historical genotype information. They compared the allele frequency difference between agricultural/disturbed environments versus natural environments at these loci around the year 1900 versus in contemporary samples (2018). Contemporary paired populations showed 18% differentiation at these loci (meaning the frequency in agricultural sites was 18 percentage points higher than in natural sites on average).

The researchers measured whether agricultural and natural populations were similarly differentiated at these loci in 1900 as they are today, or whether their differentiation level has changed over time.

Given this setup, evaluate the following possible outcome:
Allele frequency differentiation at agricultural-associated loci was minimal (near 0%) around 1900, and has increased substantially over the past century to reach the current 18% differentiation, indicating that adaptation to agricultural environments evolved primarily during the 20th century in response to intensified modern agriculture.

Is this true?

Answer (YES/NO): YES